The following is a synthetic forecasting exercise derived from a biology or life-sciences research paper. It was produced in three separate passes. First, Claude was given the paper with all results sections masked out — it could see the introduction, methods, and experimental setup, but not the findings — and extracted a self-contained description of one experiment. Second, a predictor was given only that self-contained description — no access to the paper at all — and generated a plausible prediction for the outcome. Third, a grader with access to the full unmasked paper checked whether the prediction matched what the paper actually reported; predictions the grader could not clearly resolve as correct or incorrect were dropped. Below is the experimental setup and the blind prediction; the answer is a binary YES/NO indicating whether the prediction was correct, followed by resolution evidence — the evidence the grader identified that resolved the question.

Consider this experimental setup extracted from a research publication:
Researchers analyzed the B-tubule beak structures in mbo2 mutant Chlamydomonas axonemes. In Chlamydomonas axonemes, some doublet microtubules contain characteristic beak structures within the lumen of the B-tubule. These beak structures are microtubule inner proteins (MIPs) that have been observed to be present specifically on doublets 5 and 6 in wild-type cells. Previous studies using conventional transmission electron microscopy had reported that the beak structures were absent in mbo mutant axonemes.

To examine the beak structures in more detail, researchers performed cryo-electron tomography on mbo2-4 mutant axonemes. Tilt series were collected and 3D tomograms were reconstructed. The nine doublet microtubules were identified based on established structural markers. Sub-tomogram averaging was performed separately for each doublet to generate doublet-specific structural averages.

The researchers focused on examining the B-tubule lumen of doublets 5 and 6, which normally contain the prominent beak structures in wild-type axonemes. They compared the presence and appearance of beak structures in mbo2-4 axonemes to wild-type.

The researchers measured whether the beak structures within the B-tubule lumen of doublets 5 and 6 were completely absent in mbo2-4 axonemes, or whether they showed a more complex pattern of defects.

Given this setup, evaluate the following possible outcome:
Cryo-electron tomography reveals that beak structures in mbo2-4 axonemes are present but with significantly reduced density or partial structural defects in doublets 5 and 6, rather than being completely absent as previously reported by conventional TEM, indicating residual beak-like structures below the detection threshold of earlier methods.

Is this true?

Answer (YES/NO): NO